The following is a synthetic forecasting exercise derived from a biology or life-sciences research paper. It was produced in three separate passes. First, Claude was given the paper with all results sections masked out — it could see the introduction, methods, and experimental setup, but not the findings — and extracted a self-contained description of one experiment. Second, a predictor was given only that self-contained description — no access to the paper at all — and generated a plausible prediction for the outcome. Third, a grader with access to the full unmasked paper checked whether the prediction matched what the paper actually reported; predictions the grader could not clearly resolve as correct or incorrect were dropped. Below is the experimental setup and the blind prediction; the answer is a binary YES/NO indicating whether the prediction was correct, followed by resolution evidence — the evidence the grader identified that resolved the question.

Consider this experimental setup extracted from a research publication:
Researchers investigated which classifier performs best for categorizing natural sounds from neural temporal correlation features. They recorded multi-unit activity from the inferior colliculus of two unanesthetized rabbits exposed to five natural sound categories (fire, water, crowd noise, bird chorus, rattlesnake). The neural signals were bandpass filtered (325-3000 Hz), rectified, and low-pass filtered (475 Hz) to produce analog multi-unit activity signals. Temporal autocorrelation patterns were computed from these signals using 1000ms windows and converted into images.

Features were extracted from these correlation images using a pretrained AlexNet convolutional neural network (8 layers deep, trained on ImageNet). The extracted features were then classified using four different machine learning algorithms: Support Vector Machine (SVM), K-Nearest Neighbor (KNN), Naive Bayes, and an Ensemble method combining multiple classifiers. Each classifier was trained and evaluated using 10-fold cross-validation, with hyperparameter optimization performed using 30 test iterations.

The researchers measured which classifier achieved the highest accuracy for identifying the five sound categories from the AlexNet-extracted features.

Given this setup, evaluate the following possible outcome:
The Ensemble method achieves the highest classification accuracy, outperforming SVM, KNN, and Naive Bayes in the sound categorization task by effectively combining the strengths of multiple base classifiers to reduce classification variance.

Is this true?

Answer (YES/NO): NO